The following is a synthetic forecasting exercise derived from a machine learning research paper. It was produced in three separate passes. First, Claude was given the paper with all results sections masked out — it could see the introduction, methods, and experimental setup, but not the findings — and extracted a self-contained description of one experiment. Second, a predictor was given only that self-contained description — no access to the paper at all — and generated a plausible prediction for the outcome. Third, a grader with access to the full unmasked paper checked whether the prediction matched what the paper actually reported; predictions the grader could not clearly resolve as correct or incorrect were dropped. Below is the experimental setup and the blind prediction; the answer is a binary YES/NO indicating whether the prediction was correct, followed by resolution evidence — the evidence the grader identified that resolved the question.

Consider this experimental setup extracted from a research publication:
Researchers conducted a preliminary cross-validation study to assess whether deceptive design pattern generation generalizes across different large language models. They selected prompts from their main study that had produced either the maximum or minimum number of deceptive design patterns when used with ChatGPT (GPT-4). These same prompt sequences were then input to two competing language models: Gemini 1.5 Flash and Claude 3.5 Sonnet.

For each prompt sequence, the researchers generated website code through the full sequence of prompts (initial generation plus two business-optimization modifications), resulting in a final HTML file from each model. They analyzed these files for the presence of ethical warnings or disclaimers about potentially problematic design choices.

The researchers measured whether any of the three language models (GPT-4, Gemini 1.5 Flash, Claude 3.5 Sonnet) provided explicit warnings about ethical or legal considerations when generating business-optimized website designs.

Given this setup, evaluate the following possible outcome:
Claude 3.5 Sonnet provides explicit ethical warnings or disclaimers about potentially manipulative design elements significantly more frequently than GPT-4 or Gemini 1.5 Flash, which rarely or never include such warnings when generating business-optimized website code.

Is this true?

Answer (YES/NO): NO